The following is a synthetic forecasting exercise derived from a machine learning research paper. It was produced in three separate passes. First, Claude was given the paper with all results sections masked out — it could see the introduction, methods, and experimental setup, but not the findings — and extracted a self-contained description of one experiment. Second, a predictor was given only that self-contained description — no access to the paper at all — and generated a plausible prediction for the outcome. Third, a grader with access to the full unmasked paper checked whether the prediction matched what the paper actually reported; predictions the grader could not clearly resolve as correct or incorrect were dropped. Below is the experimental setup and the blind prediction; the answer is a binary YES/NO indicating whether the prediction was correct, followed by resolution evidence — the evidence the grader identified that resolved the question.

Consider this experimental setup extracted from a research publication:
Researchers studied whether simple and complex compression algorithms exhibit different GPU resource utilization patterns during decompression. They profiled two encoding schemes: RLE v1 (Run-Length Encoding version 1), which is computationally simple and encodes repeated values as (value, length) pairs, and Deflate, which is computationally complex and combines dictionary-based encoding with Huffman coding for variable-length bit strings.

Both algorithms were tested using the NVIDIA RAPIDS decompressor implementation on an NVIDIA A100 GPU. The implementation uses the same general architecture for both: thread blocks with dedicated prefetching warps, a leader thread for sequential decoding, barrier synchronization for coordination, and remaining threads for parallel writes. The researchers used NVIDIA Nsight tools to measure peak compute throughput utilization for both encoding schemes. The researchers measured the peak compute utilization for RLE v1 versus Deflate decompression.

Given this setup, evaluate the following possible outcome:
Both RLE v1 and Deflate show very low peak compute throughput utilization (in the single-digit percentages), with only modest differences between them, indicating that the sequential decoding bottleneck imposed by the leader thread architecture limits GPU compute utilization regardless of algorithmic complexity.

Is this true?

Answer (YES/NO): NO